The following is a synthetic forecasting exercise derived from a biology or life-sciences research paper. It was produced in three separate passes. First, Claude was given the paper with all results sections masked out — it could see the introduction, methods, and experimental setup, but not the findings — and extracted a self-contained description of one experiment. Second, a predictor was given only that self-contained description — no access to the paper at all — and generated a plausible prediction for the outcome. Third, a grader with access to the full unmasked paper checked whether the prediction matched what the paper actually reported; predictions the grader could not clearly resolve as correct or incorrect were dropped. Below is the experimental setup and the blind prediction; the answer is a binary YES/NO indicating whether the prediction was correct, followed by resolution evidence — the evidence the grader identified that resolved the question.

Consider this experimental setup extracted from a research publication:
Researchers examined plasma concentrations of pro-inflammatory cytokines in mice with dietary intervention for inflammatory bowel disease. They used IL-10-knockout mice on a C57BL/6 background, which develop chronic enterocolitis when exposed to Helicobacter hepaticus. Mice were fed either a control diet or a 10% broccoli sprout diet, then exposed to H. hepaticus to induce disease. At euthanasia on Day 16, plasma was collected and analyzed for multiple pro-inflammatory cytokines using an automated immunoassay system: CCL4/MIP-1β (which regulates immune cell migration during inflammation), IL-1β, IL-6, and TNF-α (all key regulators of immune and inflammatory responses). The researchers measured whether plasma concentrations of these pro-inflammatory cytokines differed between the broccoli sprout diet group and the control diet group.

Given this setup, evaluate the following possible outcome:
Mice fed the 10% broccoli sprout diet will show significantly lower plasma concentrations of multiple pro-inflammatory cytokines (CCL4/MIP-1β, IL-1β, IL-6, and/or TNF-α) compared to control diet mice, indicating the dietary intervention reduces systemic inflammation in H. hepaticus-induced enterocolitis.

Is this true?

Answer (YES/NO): YES